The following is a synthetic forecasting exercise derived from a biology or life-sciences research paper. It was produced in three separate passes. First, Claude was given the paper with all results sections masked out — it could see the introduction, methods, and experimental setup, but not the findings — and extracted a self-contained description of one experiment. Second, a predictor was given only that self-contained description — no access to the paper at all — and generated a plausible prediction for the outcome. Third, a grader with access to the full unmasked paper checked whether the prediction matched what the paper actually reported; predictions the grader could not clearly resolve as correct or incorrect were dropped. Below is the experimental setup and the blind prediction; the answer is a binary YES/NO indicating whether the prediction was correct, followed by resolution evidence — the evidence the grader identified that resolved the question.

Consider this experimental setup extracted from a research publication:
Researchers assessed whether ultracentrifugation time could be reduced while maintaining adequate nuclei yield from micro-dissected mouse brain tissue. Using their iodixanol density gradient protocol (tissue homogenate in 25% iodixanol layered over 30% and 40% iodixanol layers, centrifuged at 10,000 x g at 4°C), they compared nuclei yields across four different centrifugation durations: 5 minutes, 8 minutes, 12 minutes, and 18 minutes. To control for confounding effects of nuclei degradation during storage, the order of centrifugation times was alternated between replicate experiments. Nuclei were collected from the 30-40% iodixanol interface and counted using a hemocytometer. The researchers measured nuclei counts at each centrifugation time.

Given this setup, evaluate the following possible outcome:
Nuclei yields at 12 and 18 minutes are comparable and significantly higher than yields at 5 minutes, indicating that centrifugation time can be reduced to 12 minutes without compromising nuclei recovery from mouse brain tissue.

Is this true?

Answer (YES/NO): NO